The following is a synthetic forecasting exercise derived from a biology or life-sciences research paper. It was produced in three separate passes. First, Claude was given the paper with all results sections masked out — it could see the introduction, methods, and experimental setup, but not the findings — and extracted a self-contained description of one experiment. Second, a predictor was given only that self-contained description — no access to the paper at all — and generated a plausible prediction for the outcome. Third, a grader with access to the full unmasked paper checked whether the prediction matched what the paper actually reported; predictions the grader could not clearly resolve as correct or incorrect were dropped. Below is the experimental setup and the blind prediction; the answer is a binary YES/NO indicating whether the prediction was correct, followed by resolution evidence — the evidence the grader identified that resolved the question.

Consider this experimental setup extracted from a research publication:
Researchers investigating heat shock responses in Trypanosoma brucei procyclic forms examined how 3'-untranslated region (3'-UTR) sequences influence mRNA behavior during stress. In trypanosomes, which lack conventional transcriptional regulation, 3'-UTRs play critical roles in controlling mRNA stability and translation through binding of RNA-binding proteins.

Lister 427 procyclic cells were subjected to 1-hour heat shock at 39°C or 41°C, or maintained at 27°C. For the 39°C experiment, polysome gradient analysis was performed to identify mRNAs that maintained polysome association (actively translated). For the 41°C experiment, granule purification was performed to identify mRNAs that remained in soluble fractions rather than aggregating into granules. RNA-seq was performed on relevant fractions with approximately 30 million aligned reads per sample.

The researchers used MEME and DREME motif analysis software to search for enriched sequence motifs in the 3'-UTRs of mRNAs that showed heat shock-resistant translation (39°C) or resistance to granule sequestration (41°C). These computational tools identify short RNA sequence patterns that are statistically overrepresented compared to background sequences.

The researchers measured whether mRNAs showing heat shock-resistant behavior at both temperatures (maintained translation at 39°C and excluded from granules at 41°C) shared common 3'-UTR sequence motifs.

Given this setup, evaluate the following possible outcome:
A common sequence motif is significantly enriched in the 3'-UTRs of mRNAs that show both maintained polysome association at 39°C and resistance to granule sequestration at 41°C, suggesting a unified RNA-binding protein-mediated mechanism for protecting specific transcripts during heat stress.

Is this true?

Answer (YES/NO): NO